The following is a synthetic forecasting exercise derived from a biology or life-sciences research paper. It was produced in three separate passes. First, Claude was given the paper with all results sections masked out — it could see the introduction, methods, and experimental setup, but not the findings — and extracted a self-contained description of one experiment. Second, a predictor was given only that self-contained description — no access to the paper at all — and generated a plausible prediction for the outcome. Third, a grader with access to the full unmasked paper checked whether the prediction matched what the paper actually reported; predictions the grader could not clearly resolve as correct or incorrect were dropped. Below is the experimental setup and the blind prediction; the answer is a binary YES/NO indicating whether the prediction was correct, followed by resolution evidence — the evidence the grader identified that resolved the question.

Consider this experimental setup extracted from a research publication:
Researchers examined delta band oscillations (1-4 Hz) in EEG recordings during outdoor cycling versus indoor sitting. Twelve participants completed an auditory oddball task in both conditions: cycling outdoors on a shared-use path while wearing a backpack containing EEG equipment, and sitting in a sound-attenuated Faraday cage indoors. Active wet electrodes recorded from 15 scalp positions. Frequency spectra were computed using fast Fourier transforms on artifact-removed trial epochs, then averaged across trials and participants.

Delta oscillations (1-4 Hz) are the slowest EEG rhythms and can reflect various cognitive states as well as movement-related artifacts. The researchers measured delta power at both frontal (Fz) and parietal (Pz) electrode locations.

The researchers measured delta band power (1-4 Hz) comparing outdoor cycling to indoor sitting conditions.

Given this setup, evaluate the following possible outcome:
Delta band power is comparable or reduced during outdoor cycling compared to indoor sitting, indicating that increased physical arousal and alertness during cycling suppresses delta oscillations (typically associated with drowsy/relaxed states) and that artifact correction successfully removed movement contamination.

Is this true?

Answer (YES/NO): NO